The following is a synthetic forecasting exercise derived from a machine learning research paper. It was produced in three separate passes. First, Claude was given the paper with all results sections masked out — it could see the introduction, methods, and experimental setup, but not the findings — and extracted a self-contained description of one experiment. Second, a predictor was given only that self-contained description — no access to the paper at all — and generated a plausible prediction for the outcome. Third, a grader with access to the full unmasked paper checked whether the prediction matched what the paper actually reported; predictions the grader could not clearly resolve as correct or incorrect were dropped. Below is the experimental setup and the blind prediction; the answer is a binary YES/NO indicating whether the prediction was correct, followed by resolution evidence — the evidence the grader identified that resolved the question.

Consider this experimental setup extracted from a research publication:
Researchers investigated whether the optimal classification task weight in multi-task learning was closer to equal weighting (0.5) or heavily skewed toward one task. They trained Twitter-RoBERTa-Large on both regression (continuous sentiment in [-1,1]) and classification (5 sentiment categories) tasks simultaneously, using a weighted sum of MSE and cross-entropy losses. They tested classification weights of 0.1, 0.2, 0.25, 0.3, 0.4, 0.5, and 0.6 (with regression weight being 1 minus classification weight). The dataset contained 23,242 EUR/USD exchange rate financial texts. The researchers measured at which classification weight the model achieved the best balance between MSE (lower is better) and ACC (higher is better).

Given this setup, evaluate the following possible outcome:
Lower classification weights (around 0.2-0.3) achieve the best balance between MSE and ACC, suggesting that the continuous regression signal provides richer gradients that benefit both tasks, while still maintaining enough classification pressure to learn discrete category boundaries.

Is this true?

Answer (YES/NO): YES